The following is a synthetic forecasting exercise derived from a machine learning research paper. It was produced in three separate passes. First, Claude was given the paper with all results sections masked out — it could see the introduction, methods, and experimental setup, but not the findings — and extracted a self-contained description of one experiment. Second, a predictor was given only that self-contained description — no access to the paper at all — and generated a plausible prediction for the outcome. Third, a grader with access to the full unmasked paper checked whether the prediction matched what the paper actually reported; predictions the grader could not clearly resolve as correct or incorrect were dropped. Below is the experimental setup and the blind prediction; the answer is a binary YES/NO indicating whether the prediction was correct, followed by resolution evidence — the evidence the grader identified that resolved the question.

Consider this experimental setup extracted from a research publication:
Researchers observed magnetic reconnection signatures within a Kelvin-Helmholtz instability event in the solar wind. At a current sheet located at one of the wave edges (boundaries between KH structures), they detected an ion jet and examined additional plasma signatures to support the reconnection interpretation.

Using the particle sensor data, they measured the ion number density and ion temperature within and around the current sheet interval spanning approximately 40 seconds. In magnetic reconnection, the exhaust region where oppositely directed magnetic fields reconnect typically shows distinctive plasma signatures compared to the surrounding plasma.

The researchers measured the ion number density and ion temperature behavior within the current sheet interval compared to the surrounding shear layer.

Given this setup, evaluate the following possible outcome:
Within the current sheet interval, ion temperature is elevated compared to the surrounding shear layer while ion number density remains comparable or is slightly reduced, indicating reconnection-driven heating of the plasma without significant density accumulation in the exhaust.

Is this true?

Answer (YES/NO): NO